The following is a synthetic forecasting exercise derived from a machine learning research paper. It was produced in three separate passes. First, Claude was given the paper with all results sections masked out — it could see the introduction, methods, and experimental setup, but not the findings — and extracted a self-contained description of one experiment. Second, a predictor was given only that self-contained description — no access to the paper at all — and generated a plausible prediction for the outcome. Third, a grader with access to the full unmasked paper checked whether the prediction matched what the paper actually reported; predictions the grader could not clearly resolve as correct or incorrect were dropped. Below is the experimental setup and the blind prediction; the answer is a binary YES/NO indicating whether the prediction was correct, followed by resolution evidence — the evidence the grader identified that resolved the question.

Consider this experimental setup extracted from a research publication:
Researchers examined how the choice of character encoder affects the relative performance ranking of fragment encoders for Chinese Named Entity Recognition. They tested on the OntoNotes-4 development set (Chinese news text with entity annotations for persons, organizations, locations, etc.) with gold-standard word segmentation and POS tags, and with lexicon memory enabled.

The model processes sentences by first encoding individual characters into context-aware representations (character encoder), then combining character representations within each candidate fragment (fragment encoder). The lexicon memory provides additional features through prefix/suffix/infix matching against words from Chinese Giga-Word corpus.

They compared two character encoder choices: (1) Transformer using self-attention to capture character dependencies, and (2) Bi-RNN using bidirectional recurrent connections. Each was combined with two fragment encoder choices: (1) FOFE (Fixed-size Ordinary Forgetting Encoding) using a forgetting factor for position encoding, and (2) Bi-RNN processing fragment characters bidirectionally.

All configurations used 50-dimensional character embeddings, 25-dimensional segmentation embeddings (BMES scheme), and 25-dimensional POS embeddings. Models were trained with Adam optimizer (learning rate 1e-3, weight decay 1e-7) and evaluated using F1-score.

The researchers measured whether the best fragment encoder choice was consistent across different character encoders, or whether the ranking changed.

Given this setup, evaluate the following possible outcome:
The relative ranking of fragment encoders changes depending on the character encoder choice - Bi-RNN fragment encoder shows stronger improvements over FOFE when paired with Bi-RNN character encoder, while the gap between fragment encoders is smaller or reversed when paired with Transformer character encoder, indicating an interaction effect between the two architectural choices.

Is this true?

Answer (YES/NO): NO